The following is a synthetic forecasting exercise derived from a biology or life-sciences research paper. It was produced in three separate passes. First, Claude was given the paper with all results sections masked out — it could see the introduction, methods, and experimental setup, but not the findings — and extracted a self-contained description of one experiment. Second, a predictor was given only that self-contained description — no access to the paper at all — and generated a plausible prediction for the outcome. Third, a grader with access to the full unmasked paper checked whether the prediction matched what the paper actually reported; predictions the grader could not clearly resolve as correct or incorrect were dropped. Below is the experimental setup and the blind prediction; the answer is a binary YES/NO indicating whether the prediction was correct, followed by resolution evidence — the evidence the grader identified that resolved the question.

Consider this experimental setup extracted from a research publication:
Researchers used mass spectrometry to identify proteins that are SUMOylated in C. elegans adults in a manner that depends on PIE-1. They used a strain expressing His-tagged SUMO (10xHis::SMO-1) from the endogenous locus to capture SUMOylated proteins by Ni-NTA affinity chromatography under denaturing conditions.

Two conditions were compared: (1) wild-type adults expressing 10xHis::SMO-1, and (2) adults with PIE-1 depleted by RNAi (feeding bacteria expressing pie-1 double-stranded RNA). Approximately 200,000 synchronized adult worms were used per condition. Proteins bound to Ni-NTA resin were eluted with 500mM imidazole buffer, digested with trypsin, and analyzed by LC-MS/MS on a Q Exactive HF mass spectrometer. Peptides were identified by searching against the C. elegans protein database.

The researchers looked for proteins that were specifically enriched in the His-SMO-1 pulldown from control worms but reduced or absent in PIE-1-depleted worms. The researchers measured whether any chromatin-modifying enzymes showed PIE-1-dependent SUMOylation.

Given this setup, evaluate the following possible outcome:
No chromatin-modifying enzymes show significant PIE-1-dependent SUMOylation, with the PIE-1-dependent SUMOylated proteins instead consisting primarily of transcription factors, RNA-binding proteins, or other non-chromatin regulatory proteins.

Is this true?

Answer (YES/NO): NO